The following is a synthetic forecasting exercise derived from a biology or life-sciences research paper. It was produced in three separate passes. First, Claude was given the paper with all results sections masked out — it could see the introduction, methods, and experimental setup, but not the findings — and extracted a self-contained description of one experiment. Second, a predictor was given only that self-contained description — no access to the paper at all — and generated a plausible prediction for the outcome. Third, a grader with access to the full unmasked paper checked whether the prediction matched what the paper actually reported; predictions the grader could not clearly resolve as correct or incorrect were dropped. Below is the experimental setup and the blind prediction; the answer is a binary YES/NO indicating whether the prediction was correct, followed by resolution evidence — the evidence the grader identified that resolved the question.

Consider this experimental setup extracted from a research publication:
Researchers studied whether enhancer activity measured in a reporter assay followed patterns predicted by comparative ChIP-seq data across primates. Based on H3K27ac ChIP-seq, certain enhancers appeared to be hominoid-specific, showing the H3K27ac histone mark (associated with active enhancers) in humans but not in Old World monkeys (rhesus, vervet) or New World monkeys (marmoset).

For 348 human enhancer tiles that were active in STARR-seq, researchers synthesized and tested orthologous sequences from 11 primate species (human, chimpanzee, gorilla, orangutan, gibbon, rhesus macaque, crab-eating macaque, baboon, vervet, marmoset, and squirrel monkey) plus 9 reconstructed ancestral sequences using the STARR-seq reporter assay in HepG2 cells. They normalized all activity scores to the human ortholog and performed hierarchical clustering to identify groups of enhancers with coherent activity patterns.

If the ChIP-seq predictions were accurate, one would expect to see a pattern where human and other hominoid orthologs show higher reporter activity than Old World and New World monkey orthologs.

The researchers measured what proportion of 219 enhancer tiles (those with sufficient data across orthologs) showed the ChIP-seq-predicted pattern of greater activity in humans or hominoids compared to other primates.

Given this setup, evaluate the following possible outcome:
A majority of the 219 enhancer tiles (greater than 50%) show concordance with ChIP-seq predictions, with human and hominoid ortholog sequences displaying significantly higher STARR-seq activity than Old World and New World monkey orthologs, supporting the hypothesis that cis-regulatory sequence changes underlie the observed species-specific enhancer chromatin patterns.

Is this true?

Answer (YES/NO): NO